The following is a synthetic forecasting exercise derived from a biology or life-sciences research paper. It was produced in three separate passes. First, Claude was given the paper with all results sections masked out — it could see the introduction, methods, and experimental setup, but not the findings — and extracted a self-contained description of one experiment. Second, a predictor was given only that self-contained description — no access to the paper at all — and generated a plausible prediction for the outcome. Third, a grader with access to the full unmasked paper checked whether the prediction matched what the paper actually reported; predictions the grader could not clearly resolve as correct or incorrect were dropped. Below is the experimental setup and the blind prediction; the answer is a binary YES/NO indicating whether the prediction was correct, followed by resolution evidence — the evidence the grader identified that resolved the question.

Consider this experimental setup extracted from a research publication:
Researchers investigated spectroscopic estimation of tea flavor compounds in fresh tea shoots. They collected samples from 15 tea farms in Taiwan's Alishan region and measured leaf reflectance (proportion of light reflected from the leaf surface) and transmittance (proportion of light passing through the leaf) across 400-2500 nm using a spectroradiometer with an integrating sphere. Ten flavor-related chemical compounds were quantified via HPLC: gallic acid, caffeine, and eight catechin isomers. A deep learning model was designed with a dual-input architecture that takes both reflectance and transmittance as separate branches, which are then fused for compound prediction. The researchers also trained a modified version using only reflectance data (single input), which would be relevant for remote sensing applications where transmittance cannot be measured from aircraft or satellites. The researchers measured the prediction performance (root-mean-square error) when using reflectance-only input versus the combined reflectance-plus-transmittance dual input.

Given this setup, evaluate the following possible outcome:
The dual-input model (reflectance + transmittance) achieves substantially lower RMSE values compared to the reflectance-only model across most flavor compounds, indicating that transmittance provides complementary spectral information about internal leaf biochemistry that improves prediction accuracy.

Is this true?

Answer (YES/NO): NO